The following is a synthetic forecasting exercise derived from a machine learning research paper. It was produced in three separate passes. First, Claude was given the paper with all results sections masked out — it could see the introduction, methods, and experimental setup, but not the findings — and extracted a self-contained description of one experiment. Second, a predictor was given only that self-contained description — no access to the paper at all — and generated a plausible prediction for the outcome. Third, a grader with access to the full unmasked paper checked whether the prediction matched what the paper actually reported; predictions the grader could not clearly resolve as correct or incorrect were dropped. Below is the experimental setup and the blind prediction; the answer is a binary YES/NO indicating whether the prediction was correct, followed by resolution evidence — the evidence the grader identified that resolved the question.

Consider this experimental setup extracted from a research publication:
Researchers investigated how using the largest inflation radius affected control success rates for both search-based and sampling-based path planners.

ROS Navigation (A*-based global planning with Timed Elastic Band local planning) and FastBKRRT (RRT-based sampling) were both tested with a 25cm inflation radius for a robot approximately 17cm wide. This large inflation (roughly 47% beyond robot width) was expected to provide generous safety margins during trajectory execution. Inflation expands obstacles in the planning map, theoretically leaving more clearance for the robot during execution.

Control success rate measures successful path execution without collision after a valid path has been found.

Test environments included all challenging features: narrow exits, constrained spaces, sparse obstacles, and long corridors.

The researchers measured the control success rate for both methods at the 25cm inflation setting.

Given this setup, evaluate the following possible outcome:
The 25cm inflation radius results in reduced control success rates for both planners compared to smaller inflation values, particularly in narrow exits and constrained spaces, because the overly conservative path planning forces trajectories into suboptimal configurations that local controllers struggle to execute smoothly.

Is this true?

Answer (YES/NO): NO